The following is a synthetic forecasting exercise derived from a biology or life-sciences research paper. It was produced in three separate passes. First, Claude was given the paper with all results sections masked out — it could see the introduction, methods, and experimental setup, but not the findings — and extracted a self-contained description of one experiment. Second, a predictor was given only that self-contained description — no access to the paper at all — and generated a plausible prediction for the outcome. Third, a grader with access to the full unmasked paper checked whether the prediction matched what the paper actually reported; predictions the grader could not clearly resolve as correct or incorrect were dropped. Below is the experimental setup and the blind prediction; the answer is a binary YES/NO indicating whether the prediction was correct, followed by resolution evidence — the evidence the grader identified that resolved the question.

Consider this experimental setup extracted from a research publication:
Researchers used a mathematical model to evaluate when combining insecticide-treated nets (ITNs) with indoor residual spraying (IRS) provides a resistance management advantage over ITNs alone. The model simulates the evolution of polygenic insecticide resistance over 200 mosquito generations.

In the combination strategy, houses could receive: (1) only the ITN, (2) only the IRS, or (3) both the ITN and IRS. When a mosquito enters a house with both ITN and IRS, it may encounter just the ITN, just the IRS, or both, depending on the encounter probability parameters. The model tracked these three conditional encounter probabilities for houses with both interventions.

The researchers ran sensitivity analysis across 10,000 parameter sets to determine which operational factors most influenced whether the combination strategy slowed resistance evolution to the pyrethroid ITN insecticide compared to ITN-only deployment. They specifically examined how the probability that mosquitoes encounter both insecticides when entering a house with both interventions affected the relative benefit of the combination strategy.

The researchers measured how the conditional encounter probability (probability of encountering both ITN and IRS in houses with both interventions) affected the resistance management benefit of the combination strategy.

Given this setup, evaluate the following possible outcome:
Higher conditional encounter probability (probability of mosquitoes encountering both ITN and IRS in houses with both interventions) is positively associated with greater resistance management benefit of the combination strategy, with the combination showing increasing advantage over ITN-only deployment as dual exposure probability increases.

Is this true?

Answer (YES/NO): YES